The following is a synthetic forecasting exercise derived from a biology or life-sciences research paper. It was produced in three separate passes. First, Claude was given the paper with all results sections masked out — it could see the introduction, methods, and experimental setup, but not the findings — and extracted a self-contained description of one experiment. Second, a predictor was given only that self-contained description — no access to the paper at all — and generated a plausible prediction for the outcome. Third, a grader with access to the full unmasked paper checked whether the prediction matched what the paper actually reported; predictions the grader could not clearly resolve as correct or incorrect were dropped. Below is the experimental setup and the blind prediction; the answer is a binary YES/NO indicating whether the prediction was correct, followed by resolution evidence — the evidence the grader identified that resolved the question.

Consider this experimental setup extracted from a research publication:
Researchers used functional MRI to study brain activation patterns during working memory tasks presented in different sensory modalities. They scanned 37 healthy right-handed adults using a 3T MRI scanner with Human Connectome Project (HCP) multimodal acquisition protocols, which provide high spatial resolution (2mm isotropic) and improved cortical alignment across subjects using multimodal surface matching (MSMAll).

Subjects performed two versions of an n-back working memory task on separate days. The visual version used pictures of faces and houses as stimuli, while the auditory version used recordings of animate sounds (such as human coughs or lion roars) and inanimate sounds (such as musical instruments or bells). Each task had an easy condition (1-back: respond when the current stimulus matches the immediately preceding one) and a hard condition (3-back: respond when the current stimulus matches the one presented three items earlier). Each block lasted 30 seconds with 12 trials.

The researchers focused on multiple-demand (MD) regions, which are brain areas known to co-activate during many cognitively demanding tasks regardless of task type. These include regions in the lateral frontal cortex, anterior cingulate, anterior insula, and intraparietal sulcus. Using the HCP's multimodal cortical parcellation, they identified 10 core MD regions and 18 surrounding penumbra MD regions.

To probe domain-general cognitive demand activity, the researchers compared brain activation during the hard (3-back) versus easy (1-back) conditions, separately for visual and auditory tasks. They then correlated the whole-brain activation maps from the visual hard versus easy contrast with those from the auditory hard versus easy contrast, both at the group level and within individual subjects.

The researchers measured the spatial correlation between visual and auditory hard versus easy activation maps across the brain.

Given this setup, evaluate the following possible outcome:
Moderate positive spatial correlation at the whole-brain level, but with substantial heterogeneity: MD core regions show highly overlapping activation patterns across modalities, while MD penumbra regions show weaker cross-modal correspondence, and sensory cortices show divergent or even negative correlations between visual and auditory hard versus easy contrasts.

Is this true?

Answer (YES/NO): NO